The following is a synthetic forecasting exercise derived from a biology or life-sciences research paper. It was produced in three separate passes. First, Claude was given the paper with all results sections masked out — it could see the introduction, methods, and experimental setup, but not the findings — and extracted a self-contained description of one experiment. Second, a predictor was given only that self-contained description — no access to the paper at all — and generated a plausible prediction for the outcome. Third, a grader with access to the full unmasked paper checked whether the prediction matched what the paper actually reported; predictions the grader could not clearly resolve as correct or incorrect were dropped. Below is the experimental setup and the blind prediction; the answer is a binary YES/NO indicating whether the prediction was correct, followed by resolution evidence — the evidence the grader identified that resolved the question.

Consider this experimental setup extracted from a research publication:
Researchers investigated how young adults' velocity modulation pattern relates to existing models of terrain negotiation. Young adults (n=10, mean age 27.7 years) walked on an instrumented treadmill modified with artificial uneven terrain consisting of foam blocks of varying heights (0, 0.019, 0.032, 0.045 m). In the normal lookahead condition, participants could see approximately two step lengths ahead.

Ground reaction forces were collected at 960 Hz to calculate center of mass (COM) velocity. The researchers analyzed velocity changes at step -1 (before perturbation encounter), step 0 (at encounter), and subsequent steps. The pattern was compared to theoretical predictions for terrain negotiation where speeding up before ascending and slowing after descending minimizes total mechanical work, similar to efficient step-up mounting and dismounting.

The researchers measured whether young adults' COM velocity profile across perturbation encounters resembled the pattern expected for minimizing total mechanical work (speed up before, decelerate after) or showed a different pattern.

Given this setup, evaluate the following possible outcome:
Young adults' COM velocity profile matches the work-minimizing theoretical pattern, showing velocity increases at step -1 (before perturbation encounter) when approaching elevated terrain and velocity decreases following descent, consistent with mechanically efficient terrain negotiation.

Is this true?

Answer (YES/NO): YES